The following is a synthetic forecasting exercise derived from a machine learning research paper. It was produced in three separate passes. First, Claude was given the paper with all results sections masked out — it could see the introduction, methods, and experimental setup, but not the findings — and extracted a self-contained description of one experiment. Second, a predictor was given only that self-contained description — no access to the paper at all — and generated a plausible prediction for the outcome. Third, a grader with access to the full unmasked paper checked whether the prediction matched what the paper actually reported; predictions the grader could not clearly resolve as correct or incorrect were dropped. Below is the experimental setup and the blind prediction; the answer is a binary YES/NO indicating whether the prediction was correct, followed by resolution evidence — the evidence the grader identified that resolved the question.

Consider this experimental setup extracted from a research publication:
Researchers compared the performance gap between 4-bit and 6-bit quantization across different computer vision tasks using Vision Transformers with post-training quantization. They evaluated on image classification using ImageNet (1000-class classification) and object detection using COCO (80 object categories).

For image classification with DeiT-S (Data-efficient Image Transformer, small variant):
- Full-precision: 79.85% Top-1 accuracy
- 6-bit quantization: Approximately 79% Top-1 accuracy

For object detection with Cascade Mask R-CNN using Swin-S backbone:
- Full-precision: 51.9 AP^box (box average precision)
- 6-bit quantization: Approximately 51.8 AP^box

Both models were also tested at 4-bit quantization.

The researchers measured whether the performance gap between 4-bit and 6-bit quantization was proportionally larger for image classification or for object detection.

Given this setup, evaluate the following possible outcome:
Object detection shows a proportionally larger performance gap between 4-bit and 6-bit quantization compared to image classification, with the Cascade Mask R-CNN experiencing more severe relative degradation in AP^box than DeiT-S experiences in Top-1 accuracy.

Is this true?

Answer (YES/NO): NO